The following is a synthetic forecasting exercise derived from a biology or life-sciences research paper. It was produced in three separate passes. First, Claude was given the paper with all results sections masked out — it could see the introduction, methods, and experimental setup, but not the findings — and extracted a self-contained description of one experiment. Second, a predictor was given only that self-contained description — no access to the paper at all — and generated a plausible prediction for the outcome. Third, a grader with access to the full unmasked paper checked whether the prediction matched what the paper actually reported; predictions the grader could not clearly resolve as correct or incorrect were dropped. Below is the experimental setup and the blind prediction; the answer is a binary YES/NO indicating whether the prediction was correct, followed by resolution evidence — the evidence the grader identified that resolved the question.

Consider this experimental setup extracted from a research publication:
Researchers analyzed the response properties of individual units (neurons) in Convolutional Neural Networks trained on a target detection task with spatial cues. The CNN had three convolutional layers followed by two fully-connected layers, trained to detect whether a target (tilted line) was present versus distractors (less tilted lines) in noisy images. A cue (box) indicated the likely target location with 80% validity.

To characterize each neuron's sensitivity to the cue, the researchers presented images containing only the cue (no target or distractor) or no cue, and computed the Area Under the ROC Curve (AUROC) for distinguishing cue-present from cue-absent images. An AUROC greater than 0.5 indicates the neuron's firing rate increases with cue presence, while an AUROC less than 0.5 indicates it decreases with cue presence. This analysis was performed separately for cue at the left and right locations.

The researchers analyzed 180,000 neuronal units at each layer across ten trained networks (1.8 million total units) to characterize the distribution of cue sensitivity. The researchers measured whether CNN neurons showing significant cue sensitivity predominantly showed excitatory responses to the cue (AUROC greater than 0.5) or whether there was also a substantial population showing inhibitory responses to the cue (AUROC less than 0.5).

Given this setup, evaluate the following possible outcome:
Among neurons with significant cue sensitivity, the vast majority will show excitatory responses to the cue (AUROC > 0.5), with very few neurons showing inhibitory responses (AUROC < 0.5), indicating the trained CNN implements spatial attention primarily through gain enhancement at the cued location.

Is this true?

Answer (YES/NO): NO